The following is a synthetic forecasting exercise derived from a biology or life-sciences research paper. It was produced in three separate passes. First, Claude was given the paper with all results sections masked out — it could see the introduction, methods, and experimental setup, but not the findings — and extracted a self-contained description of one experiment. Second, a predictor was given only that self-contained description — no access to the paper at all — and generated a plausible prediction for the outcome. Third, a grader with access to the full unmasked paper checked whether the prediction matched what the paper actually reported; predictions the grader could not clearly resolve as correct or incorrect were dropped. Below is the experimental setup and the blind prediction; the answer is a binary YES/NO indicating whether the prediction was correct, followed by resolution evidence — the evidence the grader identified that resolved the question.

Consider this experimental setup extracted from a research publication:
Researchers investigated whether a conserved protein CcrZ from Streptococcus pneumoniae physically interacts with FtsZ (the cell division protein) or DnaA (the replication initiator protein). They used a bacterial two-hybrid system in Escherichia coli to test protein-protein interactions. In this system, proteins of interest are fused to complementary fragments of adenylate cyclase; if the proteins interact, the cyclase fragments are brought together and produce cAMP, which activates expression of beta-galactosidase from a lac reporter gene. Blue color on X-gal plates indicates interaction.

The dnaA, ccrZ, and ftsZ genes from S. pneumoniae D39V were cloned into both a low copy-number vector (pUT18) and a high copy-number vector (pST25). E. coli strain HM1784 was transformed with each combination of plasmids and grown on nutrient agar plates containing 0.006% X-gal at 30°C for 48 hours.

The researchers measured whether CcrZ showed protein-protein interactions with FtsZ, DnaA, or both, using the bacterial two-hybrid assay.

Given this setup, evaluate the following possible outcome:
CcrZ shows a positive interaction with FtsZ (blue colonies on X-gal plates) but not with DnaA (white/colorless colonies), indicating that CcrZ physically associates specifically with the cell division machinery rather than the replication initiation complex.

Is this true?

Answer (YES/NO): YES